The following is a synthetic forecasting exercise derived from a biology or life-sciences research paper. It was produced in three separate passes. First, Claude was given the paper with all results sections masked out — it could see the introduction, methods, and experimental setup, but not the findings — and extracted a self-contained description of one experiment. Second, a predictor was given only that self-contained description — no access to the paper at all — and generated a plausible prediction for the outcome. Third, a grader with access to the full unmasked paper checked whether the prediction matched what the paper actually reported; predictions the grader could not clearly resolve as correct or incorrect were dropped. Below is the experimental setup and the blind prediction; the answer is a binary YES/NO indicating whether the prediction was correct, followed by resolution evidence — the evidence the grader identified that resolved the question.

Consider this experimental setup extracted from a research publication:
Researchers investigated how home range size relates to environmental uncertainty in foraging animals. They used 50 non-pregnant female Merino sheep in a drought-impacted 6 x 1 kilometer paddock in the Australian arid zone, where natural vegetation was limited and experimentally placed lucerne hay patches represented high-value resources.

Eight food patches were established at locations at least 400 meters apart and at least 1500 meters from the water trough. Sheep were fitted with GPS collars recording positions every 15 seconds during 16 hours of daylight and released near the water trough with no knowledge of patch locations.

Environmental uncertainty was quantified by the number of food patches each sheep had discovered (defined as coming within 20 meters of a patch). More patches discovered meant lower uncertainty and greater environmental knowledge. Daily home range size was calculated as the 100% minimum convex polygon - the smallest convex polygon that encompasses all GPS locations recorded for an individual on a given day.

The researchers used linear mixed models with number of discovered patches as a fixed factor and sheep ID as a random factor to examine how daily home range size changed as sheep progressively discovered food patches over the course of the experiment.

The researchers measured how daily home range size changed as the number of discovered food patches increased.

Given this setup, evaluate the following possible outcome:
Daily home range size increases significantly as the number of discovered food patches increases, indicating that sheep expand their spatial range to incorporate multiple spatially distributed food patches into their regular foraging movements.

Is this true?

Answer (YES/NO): YES